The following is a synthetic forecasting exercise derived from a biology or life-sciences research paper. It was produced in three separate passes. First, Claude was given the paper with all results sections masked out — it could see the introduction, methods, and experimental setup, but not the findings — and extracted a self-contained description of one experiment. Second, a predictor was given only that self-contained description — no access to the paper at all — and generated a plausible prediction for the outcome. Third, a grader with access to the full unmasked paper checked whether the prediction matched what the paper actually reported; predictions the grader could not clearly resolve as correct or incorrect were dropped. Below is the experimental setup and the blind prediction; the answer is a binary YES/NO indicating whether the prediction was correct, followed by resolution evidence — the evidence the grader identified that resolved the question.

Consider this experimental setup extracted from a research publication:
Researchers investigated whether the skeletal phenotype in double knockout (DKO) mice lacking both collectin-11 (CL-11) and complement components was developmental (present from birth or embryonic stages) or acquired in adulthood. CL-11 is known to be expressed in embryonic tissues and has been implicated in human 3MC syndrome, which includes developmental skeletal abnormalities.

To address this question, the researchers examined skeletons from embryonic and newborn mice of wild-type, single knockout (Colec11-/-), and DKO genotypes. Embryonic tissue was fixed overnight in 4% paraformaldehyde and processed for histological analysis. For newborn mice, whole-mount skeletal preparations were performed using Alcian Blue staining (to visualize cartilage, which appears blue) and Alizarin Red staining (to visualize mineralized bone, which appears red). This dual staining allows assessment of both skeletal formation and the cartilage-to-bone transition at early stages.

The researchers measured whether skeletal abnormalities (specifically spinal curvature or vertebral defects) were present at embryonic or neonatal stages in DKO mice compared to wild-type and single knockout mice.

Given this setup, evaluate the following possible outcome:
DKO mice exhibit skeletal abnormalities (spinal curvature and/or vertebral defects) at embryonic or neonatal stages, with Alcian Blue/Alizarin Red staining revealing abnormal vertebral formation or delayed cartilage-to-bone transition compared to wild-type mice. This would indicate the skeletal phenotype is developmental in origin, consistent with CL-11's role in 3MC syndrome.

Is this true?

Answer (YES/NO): NO